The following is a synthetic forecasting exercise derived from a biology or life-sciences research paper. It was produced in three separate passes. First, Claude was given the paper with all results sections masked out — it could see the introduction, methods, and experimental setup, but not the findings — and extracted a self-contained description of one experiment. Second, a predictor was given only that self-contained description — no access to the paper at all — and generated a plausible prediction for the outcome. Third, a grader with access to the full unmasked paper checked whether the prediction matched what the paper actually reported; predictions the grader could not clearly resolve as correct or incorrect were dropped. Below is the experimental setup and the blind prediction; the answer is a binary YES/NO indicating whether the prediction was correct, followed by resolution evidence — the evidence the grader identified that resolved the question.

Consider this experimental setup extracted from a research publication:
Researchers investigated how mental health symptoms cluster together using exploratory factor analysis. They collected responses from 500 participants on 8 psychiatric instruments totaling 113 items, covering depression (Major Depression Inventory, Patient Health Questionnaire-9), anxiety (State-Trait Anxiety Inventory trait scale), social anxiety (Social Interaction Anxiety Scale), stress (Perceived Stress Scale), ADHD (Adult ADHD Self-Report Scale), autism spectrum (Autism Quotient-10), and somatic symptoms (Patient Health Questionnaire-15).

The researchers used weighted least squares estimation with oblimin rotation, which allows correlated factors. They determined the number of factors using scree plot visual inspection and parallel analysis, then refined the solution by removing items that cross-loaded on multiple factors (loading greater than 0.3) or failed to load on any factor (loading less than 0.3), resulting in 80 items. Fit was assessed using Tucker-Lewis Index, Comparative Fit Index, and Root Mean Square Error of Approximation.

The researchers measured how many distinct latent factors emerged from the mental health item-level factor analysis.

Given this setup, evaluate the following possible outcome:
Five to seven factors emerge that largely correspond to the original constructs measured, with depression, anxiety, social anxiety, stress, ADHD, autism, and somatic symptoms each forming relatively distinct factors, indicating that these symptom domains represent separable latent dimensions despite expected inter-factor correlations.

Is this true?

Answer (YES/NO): NO